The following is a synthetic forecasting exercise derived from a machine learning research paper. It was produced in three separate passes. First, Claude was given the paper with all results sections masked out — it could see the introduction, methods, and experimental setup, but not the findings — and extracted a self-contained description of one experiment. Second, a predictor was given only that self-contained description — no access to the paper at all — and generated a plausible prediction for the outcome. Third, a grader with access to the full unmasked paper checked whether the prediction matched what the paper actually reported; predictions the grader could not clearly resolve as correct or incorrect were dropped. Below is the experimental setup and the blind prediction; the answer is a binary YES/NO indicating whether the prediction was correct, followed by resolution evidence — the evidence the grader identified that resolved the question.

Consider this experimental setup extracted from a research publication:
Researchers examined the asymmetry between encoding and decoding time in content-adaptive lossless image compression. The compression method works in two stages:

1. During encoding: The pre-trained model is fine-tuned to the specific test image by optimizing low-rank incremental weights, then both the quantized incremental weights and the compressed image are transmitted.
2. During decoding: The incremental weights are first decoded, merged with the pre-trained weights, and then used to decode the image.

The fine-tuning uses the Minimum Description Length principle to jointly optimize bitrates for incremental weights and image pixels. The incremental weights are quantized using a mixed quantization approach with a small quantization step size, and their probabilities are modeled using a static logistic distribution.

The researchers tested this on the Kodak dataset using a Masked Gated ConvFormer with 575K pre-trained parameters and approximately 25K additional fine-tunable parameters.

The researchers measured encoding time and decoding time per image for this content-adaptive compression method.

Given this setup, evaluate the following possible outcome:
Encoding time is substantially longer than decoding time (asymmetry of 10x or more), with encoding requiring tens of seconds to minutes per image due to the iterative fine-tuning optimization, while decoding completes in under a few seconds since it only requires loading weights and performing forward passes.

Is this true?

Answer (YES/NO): NO